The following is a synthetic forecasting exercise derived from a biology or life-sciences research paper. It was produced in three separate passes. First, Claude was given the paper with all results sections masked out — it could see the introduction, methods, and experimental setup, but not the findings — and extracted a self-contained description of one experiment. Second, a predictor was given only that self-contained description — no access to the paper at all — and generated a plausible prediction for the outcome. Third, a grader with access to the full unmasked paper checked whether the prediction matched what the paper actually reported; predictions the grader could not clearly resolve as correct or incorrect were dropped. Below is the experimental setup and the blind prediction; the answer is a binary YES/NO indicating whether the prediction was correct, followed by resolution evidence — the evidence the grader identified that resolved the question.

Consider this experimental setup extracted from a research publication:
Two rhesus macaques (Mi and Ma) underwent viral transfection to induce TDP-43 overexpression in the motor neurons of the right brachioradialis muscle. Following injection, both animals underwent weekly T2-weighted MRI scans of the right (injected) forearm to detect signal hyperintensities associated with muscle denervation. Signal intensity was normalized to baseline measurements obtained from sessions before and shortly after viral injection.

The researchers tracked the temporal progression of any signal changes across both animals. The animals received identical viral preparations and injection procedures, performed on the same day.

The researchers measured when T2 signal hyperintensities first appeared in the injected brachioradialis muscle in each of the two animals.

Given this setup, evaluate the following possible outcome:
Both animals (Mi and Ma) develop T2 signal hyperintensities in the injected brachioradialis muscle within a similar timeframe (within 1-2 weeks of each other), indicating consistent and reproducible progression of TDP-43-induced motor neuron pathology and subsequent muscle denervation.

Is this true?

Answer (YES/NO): NO